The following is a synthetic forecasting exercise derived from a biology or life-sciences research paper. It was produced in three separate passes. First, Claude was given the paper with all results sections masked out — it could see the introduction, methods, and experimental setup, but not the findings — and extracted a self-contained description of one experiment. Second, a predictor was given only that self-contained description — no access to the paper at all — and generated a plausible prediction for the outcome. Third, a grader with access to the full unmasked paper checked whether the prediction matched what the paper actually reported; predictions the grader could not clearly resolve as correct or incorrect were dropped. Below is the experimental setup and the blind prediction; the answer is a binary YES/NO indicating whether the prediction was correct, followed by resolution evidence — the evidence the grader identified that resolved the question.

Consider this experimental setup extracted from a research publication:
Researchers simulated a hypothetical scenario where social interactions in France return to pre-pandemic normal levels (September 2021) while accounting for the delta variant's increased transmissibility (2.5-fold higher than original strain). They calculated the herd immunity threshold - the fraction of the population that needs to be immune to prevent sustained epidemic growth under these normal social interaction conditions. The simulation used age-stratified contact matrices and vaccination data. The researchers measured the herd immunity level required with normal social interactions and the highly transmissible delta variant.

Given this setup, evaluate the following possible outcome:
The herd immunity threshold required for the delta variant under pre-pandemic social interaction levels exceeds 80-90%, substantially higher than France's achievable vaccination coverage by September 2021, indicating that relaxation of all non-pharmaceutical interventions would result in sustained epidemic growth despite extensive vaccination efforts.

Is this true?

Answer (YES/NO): YES